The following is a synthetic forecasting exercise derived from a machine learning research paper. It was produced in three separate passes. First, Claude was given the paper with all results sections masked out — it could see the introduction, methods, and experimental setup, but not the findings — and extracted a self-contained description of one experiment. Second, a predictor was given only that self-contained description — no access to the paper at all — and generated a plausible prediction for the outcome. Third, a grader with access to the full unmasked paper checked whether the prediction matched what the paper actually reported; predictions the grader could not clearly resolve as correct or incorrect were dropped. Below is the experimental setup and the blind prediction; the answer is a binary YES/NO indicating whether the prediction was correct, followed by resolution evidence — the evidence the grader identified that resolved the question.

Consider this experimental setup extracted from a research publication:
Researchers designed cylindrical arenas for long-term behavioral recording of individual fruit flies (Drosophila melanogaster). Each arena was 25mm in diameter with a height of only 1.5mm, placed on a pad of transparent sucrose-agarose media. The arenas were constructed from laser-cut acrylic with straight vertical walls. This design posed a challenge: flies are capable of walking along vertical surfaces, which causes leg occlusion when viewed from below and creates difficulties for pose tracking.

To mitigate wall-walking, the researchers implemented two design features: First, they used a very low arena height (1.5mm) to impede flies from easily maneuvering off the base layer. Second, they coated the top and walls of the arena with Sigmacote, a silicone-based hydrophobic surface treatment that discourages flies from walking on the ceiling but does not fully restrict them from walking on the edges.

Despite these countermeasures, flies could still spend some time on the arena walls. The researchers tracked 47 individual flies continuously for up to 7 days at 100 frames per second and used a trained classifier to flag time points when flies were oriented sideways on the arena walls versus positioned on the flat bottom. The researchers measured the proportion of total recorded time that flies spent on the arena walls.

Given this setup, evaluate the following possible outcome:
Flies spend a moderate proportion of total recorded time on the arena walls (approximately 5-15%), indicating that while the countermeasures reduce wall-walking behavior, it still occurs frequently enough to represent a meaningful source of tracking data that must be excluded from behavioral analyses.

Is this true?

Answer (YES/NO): NO